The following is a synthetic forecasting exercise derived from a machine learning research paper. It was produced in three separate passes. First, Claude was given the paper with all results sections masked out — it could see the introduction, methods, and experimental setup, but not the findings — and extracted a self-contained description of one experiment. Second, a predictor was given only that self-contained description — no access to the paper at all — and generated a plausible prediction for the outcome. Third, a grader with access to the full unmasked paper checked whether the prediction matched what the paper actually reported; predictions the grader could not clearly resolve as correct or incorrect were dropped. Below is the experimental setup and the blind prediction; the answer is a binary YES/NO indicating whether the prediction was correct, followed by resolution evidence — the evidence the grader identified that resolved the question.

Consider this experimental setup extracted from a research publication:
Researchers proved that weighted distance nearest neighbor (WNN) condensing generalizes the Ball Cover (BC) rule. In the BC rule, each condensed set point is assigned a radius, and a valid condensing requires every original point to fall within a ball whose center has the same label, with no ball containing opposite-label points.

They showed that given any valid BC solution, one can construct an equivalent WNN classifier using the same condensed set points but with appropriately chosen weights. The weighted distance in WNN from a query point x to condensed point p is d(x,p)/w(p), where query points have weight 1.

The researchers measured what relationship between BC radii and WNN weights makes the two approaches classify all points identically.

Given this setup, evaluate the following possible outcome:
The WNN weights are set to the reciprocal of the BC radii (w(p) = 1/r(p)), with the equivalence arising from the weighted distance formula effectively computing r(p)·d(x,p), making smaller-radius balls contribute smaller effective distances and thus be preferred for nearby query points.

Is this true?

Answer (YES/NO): NO